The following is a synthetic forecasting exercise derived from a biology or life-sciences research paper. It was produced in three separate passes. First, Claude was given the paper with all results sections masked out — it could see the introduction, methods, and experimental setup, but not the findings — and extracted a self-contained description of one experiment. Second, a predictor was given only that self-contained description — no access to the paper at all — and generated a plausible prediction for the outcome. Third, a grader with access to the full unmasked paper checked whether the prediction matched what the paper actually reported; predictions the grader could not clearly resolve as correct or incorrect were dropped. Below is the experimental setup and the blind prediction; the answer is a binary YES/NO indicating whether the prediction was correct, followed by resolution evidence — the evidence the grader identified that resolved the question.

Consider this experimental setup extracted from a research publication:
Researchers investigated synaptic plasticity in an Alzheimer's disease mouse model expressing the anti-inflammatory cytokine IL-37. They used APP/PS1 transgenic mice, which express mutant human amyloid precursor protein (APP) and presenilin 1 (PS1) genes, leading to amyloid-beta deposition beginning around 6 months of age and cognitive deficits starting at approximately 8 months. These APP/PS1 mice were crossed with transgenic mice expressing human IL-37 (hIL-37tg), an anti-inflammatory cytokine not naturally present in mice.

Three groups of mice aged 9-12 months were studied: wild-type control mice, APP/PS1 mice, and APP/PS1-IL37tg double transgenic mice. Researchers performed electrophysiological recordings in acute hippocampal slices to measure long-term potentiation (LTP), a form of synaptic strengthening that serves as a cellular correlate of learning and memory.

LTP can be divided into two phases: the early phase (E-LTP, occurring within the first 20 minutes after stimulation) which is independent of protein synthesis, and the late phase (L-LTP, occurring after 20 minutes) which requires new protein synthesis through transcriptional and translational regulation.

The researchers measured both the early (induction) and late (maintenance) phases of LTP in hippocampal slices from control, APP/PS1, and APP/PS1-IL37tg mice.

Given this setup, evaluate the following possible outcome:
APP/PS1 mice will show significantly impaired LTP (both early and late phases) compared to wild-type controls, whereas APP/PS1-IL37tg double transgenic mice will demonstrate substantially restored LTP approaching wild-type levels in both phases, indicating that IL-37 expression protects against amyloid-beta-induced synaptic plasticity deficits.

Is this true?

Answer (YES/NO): NO